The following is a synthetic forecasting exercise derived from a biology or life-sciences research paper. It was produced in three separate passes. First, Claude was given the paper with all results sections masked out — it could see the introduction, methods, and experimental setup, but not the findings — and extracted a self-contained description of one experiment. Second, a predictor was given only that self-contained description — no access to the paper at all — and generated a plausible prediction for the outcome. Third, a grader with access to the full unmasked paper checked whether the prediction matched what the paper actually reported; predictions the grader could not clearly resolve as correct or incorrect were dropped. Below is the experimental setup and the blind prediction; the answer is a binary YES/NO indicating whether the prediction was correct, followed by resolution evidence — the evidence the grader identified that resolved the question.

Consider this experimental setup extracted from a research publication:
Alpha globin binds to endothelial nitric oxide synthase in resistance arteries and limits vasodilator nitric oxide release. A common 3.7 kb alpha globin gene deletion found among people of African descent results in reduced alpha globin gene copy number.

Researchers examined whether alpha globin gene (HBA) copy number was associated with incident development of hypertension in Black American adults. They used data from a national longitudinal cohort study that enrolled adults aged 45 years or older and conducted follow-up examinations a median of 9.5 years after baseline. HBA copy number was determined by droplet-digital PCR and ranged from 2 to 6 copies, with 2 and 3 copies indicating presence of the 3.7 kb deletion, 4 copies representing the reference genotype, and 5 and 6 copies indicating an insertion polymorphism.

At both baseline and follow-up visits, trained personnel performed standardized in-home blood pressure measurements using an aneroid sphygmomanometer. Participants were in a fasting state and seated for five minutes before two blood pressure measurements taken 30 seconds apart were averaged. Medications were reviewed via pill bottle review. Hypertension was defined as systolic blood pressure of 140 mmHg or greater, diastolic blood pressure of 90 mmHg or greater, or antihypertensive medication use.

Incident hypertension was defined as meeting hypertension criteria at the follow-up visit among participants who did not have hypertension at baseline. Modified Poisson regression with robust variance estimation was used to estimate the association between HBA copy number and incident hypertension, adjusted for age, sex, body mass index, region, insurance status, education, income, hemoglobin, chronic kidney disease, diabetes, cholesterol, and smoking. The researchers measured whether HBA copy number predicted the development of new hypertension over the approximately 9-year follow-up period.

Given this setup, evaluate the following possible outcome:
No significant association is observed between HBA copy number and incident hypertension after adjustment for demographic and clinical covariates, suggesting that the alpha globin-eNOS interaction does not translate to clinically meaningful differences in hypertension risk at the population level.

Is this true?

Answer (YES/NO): YES